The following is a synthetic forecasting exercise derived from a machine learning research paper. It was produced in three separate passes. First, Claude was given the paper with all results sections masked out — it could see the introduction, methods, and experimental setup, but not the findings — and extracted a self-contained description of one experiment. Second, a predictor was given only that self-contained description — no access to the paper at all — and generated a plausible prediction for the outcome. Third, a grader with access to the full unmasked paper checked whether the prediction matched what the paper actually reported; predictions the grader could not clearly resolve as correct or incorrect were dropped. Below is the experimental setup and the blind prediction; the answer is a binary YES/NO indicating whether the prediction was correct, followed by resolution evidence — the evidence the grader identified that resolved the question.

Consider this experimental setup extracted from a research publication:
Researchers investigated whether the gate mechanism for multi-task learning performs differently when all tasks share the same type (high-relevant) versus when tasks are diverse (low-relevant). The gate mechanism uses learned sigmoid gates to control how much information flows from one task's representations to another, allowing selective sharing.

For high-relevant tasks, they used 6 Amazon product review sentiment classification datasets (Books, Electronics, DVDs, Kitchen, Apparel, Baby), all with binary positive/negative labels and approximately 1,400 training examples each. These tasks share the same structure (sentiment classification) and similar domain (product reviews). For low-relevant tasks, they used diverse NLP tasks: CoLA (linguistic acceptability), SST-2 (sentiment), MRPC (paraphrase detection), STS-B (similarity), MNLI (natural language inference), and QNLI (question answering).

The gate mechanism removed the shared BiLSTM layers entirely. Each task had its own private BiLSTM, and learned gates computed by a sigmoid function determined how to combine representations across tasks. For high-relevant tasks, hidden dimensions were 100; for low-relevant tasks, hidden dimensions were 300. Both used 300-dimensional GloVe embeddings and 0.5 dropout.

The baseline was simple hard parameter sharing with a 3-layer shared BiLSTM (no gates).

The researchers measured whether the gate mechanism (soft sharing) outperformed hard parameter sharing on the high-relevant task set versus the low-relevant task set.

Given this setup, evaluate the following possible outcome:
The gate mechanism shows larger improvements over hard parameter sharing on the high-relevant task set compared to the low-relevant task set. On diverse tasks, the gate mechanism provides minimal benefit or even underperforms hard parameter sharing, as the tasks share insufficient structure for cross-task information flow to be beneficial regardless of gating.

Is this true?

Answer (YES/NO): NO